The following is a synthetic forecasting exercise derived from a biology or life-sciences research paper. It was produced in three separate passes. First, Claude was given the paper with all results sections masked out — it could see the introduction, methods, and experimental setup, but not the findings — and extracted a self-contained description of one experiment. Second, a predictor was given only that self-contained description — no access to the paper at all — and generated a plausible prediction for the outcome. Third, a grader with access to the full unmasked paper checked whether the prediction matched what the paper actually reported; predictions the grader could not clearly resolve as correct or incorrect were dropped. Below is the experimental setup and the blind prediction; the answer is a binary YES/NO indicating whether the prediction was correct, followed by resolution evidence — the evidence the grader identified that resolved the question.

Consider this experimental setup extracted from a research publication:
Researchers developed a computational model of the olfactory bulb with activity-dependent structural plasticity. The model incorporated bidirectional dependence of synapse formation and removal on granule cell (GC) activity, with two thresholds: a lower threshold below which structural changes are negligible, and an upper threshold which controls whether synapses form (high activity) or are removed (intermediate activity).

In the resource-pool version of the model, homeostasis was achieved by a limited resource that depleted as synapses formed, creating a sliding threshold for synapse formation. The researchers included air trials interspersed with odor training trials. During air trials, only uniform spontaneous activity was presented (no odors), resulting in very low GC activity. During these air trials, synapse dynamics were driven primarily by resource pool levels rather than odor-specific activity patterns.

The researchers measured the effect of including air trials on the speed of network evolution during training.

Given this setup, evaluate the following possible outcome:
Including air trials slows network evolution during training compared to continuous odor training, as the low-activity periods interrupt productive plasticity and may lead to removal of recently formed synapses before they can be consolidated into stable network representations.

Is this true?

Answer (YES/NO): NO